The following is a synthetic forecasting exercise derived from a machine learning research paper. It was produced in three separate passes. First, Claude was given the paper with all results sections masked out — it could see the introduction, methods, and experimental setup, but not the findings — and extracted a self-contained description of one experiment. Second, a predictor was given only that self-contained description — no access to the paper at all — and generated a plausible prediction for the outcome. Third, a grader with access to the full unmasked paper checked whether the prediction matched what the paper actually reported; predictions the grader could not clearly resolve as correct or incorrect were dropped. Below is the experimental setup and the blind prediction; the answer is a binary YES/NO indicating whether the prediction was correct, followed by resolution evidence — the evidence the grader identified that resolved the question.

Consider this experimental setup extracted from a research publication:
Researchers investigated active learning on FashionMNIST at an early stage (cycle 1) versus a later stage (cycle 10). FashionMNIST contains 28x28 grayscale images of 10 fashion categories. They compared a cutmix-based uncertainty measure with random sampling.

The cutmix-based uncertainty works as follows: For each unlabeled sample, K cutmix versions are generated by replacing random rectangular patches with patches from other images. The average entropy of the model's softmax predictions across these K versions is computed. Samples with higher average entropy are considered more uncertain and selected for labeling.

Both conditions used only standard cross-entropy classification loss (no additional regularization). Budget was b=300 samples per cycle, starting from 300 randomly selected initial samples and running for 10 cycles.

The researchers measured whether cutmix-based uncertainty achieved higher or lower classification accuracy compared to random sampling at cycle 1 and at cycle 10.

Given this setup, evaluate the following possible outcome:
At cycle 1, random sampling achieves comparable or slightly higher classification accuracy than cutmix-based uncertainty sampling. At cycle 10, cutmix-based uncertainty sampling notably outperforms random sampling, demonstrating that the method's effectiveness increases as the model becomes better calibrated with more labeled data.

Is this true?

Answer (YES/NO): NO